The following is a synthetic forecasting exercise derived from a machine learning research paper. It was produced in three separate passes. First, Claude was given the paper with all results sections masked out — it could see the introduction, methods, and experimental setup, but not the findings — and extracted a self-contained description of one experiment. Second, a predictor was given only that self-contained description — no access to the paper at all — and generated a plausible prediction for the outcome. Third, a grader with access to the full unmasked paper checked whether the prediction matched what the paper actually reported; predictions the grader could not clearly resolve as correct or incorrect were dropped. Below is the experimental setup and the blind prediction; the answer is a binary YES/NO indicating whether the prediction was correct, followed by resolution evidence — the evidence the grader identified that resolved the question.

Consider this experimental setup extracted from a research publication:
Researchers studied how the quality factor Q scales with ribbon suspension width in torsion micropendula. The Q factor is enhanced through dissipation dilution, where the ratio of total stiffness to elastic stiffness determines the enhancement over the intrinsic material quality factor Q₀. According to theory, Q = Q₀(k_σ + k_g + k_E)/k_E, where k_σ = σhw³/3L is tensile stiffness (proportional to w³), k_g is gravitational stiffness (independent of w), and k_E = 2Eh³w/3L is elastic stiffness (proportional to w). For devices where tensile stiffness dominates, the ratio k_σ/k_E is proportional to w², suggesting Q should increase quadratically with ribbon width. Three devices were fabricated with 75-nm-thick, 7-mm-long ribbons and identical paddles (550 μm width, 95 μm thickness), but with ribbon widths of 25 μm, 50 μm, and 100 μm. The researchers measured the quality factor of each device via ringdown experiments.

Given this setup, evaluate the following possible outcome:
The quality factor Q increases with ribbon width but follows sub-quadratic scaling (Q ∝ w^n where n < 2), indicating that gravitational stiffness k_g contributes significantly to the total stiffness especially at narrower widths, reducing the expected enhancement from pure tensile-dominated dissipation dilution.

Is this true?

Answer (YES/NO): YES